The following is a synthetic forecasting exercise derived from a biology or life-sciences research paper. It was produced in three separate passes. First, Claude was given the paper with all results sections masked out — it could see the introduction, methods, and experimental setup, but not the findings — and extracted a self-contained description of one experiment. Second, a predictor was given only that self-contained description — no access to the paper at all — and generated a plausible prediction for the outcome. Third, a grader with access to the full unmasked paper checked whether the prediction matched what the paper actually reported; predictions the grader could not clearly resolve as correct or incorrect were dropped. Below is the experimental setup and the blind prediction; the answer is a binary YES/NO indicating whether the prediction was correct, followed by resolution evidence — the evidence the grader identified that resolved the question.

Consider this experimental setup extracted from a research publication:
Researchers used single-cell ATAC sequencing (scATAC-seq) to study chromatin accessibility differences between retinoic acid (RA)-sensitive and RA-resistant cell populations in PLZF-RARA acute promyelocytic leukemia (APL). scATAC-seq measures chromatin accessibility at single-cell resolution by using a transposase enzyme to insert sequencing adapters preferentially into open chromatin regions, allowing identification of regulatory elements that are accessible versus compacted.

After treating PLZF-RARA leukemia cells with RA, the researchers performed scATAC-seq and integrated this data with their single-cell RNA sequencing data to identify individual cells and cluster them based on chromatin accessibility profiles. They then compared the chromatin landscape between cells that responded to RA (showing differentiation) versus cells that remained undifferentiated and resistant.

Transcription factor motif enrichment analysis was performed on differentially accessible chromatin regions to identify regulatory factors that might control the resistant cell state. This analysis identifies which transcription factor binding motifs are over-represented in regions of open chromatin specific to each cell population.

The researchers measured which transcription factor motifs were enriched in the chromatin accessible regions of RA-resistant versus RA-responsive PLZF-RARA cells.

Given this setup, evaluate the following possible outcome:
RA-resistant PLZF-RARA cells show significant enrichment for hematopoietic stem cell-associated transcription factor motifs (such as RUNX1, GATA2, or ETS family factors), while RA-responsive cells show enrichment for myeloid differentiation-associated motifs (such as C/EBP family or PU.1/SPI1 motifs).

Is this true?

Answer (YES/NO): NO